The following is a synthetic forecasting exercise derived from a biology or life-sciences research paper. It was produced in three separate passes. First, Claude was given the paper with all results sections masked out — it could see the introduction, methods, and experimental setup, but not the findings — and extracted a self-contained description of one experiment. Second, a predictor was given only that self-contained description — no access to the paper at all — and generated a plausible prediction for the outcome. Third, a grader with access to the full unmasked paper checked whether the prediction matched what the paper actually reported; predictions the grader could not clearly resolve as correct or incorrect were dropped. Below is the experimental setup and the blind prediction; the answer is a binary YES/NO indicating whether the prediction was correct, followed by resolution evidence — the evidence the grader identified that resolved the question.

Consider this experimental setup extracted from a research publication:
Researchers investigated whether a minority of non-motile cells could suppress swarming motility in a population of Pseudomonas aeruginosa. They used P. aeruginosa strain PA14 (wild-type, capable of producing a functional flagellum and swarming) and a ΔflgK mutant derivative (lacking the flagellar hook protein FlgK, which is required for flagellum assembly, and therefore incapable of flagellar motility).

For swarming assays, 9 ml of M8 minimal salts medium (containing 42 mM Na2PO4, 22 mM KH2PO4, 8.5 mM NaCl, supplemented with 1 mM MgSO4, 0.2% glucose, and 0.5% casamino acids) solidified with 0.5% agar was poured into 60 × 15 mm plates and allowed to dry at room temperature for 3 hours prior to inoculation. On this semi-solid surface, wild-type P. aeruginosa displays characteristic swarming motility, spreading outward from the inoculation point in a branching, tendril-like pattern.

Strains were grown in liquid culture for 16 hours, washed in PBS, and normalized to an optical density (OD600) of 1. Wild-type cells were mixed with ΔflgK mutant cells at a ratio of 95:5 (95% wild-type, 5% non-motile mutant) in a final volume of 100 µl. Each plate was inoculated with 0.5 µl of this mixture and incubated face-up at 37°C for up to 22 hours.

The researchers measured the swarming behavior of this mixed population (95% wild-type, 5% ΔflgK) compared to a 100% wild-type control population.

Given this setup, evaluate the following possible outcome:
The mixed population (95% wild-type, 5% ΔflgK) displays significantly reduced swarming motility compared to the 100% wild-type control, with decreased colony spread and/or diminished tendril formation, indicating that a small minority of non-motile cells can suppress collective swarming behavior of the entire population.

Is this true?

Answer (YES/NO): YES